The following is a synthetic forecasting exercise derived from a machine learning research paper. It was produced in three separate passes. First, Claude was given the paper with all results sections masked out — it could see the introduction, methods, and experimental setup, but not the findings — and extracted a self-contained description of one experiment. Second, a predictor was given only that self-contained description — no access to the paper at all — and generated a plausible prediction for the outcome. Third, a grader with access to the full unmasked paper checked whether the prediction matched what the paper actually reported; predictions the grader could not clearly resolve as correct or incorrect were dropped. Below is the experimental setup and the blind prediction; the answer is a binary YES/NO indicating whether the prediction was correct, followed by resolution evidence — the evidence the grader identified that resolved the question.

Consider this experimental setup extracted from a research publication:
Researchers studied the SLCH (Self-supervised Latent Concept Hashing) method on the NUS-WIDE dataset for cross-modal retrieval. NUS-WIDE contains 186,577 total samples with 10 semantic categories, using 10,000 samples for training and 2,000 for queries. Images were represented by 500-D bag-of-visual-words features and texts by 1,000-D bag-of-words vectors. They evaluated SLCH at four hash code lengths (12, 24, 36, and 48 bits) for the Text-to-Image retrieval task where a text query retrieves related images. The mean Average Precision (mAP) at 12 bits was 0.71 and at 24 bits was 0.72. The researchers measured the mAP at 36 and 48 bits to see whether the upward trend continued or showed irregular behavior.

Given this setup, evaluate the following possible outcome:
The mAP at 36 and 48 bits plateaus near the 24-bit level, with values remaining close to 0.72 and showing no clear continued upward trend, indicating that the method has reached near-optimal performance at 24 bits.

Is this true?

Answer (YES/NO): NO